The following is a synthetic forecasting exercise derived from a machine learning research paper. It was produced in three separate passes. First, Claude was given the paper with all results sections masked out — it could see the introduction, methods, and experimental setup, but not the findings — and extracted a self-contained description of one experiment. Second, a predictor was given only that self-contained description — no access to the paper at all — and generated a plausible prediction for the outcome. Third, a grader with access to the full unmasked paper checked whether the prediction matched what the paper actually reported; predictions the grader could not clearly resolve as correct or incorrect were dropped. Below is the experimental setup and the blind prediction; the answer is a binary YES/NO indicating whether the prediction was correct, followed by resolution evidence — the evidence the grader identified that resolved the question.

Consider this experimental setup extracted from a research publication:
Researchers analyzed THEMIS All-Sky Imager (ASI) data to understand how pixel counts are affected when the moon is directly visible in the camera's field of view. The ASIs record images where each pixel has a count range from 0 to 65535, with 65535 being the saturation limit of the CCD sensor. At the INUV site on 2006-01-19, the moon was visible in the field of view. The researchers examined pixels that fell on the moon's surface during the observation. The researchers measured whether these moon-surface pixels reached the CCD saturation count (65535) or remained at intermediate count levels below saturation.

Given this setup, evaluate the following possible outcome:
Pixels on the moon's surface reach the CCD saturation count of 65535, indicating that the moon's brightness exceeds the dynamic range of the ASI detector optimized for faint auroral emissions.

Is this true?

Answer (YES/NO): YES